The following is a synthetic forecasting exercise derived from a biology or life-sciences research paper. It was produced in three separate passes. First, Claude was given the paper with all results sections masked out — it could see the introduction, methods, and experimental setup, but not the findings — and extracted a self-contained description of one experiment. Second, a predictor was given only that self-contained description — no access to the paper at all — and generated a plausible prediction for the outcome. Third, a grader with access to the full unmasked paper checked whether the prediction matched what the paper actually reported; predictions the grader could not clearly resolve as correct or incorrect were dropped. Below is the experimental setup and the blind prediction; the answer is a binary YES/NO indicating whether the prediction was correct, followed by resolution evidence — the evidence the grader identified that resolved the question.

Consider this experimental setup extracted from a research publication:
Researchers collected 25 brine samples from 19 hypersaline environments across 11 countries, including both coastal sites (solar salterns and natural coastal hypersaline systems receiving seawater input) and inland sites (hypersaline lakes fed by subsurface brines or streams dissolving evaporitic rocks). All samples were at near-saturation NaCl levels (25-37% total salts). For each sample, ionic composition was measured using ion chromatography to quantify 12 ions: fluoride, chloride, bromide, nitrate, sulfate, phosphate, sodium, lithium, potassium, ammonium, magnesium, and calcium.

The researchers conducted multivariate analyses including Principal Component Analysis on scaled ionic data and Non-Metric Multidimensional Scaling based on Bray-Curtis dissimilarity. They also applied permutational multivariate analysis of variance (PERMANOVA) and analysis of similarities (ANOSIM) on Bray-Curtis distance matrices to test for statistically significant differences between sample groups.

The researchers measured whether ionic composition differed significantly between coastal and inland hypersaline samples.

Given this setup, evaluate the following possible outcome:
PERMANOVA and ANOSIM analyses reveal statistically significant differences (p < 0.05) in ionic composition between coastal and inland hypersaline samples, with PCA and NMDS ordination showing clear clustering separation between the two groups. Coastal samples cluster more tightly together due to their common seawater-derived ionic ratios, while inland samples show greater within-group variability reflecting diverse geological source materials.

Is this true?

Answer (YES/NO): NO